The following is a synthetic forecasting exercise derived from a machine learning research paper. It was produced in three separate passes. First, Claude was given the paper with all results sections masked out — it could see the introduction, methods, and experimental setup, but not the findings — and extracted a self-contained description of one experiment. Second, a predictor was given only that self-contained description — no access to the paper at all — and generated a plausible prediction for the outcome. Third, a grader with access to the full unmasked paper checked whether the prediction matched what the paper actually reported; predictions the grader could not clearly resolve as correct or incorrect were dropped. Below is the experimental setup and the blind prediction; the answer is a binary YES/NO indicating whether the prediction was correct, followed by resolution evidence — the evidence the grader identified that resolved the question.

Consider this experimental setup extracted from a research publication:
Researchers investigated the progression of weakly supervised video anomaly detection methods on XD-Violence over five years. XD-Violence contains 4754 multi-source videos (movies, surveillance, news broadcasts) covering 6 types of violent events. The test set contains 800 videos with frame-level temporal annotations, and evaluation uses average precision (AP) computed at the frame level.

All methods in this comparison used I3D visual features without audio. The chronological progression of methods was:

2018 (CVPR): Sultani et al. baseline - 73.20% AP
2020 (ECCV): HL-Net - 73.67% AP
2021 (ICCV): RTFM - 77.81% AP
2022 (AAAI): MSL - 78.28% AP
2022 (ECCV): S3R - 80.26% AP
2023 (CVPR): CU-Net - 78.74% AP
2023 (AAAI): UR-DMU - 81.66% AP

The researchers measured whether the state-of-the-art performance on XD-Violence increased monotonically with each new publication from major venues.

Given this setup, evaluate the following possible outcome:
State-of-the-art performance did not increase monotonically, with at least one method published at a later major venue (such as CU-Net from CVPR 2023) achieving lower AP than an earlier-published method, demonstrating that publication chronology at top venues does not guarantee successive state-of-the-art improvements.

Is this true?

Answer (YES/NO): YES